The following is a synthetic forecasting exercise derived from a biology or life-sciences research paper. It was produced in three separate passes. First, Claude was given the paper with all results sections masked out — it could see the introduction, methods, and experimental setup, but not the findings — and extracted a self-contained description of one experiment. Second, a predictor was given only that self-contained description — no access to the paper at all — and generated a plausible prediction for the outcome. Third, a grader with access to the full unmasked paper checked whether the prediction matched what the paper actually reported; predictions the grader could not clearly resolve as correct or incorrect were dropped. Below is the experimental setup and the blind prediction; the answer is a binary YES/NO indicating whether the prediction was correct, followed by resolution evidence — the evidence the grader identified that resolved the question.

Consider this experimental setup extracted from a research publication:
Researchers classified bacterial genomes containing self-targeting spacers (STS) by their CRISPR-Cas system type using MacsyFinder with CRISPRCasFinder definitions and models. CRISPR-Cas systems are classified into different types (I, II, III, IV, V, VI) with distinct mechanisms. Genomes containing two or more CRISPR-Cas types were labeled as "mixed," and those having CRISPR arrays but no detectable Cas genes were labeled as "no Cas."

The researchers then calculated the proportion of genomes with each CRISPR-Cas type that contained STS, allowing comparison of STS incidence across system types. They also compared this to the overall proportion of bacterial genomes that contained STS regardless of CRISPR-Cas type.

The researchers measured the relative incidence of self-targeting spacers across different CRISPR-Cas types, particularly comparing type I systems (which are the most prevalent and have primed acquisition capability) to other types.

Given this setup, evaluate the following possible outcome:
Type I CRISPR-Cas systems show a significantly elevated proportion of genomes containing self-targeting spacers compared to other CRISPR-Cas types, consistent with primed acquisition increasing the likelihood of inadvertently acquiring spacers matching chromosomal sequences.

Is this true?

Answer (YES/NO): YES